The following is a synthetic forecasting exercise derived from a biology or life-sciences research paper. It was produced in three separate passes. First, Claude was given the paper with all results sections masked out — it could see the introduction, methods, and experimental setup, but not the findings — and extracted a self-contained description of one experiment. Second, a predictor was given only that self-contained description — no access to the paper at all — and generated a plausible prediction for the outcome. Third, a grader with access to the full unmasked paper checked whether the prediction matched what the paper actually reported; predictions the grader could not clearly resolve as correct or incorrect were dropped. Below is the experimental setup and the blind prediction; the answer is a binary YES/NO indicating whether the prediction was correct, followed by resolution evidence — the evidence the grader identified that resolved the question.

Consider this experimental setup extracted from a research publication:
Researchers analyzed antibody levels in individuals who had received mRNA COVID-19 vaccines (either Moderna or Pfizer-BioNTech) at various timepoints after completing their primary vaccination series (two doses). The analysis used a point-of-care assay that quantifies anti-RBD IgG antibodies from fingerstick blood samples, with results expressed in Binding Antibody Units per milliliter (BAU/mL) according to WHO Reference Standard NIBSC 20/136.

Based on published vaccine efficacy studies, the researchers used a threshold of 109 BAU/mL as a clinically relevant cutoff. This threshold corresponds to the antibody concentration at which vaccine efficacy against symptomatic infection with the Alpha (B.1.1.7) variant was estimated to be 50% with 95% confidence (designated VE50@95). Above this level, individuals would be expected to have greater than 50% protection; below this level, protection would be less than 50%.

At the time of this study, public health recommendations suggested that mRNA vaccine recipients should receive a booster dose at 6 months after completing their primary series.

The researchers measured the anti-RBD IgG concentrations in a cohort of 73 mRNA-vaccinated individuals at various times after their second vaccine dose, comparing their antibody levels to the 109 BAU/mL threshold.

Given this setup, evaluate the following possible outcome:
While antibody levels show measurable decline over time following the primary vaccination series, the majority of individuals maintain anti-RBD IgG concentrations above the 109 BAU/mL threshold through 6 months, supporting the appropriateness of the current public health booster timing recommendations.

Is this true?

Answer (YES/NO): NO